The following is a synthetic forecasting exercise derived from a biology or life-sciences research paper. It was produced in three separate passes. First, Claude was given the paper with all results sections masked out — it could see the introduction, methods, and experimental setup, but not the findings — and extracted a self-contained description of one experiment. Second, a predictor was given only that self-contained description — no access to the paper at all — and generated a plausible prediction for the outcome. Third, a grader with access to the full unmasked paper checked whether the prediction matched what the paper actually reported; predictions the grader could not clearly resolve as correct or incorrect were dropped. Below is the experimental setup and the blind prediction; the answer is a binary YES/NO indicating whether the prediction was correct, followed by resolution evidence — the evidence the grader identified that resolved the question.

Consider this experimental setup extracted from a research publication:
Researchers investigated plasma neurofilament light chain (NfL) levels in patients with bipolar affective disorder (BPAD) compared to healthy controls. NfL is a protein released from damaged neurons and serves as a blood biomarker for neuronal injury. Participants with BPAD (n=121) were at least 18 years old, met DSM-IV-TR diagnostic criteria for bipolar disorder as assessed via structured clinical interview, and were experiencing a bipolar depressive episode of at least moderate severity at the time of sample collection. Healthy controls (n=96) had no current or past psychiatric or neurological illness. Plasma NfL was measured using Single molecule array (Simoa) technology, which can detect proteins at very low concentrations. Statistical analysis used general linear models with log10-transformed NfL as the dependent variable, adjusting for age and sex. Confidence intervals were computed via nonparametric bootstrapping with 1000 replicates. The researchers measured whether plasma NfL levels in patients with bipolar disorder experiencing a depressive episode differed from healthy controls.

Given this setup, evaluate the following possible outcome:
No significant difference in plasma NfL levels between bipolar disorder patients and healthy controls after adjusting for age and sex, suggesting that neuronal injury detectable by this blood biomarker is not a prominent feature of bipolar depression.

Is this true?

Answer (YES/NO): YES